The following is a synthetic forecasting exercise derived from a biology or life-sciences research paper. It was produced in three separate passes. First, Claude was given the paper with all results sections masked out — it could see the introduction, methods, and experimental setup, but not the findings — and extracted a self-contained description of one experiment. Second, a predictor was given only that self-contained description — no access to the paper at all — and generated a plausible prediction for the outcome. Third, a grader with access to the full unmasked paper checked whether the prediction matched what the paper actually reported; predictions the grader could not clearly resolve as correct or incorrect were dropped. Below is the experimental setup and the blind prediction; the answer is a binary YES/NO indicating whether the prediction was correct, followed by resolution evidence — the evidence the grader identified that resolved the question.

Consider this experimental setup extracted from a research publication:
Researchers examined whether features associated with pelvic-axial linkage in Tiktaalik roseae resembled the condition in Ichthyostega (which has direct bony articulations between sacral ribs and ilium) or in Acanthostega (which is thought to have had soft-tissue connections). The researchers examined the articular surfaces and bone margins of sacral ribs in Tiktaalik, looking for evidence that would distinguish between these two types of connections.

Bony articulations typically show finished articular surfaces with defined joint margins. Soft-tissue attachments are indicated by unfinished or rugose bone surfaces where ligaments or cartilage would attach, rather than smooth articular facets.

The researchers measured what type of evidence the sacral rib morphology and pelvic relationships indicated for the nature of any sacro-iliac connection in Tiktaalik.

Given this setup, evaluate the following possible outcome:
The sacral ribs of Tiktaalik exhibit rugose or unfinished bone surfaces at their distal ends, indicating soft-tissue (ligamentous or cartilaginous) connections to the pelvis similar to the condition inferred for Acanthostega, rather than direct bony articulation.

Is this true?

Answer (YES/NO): YES